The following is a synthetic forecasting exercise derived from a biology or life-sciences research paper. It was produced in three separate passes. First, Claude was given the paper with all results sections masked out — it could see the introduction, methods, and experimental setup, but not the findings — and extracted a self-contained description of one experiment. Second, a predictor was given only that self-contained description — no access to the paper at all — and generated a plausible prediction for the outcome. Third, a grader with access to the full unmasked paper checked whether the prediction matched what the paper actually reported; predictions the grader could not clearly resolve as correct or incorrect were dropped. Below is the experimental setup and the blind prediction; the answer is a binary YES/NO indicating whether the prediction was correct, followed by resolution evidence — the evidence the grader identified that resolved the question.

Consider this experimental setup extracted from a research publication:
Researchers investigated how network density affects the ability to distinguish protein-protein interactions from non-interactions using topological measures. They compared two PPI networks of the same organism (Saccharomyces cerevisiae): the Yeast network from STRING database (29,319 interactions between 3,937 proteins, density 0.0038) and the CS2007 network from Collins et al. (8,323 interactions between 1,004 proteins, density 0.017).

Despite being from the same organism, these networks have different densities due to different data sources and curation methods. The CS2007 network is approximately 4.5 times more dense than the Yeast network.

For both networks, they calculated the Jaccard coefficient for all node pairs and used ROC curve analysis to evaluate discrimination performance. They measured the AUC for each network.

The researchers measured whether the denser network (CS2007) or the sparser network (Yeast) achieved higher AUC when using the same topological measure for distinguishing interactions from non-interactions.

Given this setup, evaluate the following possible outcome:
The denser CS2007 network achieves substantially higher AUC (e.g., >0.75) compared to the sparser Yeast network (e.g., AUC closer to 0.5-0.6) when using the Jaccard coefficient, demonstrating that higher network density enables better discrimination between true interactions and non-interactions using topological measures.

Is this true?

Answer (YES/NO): NO